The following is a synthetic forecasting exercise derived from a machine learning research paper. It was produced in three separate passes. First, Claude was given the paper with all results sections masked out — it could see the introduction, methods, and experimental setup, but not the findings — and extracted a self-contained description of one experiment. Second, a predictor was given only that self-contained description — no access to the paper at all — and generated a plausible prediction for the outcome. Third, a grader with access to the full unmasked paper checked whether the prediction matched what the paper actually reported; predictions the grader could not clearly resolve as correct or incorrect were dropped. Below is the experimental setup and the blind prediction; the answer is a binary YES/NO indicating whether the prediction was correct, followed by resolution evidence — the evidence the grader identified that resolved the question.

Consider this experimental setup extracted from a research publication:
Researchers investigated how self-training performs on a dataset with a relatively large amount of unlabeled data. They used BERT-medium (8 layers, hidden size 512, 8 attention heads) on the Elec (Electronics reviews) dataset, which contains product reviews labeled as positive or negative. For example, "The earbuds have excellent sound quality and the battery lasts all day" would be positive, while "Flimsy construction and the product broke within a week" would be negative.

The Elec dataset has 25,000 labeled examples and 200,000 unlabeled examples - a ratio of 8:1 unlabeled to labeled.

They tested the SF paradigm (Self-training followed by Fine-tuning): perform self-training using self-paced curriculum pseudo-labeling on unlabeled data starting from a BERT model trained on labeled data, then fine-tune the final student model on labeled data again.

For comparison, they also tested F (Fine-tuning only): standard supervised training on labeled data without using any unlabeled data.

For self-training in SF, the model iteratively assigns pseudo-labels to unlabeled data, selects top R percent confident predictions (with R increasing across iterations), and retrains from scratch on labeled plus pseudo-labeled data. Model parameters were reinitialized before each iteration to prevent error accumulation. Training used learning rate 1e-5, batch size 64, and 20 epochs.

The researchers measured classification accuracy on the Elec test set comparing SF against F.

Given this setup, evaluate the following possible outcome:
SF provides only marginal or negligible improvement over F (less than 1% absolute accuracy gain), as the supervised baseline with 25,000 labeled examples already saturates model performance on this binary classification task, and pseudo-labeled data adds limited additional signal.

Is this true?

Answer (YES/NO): NO